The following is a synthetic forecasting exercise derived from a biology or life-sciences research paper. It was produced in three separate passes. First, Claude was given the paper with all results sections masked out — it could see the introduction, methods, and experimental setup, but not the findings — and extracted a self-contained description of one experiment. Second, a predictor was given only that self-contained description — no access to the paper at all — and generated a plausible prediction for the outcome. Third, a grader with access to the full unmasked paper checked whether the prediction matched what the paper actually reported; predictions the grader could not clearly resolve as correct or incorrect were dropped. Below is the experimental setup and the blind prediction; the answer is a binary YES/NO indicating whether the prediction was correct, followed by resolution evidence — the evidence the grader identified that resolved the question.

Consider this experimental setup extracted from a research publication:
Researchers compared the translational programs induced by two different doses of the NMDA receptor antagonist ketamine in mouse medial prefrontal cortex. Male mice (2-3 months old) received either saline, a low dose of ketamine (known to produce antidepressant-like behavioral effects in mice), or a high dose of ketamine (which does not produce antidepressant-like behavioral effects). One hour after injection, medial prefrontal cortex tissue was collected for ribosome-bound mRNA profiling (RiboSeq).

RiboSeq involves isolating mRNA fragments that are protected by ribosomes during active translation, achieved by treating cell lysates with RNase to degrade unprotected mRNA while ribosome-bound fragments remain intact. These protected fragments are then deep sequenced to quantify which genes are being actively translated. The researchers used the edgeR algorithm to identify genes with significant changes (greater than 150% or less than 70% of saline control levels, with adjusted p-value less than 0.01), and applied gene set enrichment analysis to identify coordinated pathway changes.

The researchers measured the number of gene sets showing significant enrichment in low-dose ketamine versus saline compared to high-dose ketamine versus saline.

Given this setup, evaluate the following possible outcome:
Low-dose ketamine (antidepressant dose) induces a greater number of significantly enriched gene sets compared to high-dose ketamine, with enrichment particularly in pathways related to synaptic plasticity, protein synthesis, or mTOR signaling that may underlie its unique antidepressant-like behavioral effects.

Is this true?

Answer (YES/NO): YES